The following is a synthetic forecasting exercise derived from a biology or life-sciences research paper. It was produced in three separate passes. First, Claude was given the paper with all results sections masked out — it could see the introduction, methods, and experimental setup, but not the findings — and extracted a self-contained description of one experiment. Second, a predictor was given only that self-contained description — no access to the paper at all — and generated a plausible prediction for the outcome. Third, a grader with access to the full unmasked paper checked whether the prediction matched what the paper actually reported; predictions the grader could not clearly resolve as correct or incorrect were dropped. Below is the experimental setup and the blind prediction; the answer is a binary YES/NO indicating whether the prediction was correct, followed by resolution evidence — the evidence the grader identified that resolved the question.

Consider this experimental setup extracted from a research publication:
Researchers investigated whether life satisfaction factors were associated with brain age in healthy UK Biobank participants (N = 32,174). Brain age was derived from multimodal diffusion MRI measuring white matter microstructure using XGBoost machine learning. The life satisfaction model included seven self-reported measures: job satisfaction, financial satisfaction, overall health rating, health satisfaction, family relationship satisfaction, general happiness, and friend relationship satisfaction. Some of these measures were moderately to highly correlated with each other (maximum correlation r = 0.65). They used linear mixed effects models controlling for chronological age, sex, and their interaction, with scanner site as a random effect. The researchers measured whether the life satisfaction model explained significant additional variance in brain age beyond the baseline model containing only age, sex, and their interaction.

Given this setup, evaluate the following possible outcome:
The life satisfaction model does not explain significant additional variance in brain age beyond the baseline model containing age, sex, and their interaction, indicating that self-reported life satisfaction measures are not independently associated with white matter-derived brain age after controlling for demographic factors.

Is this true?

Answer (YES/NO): NO